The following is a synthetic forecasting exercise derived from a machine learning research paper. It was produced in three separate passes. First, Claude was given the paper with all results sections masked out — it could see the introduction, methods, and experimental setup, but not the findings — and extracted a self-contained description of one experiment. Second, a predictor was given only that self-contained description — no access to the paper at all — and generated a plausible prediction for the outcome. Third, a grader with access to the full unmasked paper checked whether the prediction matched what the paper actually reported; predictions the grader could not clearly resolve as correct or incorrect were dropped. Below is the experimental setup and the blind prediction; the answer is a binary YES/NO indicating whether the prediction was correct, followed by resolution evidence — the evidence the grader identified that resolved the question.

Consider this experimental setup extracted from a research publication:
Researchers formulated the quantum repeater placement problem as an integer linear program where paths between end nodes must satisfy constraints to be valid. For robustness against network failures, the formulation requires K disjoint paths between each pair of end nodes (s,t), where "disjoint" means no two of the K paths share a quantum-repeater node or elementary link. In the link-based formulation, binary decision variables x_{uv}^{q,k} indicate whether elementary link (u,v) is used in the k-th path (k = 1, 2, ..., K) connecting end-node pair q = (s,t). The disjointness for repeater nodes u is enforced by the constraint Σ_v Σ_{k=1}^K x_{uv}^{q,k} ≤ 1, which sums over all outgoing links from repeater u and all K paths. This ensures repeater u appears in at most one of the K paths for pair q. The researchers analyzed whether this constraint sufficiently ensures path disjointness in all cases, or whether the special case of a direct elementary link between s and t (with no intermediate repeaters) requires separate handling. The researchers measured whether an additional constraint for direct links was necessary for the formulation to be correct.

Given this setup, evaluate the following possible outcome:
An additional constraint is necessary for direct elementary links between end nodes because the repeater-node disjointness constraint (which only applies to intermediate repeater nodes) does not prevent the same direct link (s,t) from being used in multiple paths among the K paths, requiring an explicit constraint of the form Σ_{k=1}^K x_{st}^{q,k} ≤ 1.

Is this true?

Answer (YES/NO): YES